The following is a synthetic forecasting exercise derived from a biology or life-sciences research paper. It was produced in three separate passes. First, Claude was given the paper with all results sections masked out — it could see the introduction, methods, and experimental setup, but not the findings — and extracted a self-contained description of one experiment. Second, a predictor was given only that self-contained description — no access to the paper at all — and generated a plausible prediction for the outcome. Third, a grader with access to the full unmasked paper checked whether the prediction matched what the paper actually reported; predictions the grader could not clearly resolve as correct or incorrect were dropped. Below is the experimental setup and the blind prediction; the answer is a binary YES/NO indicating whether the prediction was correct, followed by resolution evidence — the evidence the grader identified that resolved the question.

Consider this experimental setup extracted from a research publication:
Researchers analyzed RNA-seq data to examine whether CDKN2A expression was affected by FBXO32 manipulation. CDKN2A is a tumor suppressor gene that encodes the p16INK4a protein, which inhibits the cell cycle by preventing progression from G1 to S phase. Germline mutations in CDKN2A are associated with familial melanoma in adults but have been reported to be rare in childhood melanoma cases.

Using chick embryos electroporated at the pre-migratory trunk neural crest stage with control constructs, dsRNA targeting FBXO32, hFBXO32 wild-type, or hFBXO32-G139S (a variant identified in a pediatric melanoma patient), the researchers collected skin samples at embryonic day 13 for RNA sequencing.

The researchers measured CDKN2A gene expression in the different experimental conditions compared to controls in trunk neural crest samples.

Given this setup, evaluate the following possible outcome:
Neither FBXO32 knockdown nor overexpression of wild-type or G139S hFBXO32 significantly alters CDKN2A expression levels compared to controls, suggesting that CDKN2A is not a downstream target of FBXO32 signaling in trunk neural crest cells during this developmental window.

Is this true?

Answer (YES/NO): YES